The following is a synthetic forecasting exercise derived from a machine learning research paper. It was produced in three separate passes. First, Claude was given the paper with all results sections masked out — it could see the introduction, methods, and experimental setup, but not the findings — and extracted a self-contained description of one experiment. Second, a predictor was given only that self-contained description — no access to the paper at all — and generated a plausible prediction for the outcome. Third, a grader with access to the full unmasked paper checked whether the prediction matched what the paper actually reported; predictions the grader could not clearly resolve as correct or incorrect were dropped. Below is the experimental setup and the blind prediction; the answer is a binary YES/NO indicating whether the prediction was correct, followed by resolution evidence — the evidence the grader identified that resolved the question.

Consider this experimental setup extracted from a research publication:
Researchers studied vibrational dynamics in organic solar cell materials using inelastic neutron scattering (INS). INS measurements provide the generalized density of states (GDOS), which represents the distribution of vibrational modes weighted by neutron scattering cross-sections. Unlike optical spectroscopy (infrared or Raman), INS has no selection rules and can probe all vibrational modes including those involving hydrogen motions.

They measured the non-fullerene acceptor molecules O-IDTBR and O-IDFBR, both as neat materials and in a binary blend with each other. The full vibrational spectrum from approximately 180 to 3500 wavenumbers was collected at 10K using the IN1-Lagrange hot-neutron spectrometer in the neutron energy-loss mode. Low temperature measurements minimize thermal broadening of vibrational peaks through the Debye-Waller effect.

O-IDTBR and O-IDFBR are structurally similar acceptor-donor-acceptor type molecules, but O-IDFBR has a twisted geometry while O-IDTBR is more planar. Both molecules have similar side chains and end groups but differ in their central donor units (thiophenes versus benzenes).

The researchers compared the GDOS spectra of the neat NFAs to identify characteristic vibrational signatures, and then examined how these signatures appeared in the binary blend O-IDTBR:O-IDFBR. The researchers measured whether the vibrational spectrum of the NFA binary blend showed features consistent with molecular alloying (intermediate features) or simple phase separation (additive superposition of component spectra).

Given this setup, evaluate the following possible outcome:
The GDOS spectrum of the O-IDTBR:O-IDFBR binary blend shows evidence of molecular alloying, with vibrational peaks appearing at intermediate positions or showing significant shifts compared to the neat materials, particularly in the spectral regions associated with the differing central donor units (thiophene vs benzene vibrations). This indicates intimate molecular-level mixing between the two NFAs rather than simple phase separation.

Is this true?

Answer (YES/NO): NO